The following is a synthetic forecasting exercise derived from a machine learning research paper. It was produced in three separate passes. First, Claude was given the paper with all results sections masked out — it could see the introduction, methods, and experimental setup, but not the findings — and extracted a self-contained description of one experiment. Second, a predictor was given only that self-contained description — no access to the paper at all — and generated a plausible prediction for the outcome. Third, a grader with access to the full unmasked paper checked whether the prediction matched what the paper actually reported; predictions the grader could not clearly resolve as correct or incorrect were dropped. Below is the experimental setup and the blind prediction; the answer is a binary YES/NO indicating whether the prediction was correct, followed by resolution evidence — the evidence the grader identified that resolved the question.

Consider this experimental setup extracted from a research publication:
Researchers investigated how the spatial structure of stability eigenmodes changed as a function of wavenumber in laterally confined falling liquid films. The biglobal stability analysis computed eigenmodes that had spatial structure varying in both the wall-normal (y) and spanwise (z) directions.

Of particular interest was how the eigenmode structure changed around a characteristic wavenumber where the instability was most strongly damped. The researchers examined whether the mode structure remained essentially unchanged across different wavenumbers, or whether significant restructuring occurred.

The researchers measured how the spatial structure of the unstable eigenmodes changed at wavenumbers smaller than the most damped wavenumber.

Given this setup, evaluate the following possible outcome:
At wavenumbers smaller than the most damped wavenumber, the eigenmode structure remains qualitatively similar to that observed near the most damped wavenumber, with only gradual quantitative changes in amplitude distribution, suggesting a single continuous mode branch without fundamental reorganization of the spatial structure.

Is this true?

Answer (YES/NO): NO